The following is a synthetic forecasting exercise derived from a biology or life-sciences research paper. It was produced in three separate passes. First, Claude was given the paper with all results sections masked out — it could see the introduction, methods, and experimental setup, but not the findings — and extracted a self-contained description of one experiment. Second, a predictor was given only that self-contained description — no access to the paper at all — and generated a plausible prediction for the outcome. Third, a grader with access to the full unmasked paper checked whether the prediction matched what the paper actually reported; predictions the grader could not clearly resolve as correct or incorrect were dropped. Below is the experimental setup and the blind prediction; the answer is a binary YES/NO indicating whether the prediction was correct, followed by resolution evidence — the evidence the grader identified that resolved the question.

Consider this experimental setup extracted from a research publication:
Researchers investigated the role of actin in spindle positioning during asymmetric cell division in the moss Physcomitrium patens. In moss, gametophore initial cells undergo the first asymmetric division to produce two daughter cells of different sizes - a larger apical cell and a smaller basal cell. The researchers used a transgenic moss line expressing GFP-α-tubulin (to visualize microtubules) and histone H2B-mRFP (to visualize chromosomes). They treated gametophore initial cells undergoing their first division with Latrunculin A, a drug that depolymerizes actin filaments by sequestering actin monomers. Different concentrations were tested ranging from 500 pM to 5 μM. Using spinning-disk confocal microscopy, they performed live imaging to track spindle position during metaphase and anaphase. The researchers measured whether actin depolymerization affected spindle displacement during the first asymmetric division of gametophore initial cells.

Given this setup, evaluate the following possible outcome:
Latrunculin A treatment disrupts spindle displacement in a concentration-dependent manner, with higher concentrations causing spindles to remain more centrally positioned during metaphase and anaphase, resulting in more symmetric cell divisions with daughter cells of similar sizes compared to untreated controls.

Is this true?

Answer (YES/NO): NO